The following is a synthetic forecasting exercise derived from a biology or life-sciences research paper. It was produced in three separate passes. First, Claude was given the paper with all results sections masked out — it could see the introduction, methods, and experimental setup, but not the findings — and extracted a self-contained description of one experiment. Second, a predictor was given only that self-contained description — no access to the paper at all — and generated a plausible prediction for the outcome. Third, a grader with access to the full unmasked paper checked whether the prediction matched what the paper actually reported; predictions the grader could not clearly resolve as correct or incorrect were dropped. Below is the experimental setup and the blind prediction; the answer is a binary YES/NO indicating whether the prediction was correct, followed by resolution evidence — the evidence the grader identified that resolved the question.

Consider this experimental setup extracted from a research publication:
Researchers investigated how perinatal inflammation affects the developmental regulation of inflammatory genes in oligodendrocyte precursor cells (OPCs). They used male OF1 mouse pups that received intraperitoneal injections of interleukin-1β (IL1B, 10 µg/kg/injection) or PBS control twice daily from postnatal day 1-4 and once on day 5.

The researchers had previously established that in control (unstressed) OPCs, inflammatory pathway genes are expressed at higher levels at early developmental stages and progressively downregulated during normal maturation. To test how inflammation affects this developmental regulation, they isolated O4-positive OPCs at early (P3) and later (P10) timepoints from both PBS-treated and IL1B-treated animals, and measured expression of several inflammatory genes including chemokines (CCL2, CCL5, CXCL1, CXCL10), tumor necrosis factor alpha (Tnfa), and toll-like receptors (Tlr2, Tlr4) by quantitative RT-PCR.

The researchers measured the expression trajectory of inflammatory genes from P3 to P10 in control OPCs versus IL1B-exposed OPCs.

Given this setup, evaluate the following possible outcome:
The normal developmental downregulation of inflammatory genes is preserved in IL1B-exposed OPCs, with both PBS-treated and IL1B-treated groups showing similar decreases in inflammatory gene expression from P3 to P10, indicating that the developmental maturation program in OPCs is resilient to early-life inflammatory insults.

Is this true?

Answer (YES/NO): NO